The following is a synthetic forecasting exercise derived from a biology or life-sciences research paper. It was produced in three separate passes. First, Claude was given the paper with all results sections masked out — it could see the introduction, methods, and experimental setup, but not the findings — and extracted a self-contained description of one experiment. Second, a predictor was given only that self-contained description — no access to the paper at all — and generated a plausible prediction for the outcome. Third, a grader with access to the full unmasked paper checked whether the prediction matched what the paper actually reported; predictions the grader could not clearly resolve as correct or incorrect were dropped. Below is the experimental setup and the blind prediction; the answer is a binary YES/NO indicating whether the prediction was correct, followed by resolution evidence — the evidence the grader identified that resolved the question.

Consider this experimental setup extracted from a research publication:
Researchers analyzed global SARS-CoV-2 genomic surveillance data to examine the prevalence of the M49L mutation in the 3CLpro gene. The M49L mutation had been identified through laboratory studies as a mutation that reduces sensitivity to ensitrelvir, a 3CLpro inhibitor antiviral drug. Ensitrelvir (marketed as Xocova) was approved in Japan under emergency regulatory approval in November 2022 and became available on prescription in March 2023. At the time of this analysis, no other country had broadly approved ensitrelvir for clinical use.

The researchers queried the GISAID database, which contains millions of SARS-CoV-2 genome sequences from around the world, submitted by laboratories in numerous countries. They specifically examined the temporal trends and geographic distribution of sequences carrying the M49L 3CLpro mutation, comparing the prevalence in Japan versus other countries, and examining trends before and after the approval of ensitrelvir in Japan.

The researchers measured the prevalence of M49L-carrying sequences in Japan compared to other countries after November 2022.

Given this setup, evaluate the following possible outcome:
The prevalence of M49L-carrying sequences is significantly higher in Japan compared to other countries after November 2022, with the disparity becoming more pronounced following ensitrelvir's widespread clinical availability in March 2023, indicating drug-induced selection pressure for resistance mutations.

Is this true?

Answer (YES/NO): YES